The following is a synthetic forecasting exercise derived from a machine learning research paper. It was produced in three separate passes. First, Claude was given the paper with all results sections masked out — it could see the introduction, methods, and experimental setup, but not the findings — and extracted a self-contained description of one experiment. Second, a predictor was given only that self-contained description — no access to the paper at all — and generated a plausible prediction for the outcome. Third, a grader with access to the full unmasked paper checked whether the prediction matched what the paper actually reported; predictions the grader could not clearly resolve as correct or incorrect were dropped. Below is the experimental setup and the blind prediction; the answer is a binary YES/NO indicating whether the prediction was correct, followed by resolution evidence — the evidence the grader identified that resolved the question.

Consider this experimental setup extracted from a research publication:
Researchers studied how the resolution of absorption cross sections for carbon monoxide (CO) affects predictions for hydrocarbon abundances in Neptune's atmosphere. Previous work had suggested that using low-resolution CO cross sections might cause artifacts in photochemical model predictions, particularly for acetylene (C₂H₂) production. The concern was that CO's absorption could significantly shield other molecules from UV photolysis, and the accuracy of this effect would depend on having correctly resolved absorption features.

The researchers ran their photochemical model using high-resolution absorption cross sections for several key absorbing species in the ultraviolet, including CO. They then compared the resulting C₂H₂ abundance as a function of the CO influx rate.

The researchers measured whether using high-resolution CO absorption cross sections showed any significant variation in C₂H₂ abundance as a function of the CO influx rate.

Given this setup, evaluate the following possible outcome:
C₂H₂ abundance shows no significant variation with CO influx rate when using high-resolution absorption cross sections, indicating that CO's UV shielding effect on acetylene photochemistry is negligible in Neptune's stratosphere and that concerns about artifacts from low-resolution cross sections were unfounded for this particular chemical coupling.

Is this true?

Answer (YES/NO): YES